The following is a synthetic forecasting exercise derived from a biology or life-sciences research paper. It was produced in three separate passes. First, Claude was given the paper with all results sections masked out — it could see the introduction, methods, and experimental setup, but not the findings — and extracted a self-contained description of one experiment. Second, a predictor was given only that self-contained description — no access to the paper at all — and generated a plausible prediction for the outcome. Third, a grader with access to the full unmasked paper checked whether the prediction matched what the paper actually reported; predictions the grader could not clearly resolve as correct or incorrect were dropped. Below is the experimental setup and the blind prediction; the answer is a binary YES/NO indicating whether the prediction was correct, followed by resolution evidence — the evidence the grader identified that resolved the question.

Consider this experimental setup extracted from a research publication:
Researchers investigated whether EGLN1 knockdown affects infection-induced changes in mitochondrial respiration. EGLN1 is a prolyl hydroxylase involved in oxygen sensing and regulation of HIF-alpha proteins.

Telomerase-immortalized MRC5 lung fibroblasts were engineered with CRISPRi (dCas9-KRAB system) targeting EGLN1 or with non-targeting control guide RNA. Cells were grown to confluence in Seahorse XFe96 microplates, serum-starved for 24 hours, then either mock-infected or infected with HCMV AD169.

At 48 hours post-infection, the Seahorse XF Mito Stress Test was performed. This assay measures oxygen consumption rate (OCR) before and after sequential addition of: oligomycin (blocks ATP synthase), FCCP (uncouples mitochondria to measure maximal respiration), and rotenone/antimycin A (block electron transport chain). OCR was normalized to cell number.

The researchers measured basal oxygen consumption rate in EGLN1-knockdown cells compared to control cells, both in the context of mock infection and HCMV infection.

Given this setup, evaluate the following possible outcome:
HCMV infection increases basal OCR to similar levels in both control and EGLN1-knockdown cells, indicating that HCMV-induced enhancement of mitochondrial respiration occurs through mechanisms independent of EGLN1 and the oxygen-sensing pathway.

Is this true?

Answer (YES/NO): NO